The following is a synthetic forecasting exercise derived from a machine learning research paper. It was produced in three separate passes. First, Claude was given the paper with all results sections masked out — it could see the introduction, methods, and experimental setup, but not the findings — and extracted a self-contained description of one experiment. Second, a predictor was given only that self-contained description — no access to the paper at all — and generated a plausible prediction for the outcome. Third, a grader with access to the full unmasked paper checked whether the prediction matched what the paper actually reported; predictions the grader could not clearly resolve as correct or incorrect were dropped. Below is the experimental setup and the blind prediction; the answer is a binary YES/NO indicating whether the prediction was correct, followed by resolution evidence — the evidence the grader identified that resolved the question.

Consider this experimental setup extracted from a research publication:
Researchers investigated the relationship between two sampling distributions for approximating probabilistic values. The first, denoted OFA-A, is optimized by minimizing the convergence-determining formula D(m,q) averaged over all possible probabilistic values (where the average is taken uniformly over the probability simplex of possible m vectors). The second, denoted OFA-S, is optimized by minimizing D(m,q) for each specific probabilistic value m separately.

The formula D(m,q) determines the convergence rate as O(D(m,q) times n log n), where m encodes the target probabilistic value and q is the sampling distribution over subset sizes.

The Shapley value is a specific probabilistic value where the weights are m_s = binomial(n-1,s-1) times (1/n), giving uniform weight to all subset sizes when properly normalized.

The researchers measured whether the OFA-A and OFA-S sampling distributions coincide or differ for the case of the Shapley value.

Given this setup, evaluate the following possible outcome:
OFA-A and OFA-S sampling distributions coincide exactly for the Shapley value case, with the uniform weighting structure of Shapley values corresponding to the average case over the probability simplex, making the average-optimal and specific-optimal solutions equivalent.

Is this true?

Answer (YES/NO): YES